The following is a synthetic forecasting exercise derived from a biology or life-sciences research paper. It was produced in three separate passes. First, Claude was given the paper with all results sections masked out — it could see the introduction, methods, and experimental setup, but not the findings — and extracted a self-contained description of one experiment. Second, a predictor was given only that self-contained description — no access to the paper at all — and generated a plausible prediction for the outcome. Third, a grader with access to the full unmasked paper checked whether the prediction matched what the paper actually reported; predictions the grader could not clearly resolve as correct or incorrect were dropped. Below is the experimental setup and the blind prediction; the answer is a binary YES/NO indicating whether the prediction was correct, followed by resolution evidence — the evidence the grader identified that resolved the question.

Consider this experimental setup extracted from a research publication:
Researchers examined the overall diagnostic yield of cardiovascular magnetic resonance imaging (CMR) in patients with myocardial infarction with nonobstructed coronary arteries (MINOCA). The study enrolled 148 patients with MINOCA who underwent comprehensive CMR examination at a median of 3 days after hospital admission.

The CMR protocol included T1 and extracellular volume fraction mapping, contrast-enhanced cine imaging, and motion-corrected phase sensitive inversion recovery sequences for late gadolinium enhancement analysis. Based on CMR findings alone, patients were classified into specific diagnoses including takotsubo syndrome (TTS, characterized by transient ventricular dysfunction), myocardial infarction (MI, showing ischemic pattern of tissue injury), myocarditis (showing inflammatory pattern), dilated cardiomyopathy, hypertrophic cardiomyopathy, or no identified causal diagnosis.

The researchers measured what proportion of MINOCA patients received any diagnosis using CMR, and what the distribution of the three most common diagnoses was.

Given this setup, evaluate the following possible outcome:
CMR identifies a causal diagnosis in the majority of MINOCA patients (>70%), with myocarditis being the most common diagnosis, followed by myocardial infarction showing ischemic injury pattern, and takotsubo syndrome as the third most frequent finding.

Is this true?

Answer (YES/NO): NO